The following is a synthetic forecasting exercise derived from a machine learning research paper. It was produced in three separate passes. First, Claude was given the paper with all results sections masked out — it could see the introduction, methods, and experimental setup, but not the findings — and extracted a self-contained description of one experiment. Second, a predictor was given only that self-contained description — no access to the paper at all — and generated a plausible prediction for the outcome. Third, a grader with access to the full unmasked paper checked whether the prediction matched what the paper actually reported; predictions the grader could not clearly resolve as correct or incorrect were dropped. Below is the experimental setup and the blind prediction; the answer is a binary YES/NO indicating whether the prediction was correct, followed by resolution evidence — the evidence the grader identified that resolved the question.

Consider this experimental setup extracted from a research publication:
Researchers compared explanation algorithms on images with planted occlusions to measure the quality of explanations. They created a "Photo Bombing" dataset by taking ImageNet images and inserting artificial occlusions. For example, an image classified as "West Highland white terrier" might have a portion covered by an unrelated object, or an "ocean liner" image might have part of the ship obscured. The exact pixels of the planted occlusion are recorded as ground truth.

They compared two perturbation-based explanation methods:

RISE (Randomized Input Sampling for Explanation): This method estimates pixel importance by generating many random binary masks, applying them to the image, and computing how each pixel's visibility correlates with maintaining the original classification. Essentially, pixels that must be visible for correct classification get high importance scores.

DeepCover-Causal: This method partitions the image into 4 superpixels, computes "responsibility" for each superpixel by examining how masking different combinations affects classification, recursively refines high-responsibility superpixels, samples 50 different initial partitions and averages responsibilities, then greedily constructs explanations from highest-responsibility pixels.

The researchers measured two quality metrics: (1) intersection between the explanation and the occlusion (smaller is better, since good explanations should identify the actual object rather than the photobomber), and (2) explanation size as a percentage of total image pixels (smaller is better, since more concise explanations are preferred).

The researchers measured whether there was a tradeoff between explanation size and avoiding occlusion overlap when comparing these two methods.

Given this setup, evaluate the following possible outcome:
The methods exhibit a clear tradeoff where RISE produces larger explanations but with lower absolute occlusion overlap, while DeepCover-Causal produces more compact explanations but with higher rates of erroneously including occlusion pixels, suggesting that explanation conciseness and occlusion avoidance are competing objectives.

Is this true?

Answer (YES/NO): NO